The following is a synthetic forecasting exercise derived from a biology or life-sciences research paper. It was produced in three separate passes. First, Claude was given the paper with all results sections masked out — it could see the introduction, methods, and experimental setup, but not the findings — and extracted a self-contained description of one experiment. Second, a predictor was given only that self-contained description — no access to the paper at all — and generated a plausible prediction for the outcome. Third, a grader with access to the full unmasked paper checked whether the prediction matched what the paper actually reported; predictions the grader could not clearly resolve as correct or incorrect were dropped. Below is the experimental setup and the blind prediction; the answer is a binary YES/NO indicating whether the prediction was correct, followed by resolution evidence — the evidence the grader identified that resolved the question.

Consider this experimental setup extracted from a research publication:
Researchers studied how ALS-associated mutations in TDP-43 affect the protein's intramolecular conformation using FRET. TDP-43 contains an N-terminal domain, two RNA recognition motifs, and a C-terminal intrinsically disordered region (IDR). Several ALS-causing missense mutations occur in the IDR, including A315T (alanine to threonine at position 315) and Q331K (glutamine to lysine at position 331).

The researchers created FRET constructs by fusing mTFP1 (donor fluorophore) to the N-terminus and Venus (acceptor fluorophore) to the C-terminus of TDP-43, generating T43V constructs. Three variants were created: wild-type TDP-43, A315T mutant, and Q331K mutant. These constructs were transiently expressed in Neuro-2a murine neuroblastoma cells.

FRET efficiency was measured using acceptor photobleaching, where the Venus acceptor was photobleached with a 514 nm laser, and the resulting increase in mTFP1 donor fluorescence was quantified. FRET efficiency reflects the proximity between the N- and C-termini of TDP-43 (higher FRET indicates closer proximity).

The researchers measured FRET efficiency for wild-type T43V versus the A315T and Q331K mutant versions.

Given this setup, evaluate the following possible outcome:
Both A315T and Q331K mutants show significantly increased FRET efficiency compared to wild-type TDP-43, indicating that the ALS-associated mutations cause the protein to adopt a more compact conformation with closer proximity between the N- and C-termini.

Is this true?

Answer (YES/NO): NO